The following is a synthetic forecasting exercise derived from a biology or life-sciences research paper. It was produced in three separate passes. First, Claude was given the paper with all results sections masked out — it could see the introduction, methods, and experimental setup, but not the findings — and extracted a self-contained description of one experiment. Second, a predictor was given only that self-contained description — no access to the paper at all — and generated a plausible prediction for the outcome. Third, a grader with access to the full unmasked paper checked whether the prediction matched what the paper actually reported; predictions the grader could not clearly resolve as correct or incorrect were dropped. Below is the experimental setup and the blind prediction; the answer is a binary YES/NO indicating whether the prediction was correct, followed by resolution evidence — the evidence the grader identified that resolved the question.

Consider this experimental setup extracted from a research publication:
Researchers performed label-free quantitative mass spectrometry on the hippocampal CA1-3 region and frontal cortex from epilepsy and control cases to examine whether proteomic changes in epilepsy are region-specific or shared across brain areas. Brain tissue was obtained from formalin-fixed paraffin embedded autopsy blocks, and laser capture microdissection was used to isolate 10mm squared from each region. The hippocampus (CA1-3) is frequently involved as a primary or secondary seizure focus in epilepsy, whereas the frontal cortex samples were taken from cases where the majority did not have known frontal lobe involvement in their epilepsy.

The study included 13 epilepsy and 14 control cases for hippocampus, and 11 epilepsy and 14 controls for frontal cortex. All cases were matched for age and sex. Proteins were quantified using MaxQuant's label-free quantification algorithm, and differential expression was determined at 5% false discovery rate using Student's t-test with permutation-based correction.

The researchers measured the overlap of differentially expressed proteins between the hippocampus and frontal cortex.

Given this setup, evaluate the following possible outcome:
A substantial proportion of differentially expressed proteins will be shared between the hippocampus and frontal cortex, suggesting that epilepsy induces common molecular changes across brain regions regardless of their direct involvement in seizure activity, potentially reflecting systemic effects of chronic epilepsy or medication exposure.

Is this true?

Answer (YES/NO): YES